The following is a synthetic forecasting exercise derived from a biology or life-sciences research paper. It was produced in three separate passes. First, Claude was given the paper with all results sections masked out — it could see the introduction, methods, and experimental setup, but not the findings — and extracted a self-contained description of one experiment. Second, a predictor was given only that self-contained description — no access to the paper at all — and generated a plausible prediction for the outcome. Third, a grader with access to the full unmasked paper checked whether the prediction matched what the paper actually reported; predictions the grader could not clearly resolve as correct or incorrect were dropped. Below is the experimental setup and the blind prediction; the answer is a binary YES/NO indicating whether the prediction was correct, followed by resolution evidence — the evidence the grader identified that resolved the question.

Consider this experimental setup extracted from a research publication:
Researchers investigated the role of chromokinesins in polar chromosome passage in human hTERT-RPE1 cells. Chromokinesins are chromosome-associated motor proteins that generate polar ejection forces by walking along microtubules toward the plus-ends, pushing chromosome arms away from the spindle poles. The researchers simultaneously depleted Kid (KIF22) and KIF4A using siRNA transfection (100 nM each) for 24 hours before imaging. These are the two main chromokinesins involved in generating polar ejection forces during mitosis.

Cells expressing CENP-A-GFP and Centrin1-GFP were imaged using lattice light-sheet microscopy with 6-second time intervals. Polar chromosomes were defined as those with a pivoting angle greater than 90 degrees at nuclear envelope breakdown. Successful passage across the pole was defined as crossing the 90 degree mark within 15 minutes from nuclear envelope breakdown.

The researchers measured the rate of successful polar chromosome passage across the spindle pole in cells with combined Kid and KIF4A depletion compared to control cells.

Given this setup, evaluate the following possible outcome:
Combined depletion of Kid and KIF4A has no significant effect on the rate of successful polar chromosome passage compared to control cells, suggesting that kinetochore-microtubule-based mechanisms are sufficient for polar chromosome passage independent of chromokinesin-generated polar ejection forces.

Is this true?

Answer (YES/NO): YES